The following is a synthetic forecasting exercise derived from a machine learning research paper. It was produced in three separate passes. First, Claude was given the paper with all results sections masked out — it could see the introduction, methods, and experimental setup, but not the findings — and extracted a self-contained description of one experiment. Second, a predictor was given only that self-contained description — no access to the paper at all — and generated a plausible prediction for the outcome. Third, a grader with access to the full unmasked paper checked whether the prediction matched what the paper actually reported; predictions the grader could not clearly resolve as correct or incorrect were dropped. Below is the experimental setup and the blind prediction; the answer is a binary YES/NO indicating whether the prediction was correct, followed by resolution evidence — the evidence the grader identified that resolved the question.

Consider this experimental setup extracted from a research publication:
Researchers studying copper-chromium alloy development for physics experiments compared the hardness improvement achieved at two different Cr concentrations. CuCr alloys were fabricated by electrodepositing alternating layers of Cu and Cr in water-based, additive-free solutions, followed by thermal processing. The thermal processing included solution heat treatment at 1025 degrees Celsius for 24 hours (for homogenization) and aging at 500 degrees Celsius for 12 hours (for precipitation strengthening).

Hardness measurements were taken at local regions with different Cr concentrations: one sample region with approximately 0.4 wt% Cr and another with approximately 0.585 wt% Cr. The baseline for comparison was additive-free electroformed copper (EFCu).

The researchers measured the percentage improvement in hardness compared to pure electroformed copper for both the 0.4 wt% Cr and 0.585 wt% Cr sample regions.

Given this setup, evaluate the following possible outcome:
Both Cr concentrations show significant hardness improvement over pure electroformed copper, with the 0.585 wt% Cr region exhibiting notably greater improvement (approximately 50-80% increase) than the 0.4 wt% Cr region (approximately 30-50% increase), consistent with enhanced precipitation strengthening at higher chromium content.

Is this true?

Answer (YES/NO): NO